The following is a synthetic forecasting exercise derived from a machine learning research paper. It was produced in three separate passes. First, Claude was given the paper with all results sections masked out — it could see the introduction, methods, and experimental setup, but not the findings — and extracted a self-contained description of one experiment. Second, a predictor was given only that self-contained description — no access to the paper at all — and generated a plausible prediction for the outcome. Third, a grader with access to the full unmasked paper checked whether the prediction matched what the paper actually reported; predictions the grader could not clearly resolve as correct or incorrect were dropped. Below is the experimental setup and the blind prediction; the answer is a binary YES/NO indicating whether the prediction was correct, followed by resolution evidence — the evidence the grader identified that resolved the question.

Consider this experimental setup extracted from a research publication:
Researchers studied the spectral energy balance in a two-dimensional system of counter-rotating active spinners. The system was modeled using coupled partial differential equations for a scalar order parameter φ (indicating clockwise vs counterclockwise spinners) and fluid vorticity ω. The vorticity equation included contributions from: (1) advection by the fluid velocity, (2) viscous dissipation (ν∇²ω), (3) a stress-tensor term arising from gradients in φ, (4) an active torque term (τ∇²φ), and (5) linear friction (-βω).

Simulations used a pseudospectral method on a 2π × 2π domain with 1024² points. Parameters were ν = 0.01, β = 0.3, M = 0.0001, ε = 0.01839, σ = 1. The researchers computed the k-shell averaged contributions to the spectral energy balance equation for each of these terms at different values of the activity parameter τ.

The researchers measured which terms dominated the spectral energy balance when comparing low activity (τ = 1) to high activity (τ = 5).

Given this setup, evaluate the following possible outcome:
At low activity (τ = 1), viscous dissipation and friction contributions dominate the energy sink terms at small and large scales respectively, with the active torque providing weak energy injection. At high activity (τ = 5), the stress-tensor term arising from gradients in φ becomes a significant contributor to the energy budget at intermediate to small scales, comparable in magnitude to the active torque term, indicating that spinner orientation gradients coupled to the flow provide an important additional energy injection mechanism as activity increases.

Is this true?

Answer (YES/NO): NO